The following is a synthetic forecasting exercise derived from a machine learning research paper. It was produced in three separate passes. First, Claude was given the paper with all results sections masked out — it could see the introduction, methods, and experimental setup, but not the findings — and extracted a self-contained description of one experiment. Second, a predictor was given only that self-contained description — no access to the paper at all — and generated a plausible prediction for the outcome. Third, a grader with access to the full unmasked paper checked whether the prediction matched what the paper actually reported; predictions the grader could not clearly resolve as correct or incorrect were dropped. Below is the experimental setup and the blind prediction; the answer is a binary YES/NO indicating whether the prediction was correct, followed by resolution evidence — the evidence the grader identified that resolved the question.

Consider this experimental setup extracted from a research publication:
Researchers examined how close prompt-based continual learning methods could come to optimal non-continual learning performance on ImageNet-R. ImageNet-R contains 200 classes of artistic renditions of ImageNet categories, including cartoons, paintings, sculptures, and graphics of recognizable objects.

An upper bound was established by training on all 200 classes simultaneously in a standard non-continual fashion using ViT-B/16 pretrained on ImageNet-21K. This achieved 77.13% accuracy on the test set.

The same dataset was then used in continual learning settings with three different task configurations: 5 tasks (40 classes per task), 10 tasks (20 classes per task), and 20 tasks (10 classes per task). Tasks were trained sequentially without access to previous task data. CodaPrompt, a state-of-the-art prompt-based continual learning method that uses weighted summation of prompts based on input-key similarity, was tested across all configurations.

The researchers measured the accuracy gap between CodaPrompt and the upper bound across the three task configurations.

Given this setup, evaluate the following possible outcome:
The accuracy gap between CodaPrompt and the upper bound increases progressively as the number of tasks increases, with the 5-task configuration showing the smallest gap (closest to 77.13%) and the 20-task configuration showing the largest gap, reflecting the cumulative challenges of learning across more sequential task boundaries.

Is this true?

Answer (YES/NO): YES